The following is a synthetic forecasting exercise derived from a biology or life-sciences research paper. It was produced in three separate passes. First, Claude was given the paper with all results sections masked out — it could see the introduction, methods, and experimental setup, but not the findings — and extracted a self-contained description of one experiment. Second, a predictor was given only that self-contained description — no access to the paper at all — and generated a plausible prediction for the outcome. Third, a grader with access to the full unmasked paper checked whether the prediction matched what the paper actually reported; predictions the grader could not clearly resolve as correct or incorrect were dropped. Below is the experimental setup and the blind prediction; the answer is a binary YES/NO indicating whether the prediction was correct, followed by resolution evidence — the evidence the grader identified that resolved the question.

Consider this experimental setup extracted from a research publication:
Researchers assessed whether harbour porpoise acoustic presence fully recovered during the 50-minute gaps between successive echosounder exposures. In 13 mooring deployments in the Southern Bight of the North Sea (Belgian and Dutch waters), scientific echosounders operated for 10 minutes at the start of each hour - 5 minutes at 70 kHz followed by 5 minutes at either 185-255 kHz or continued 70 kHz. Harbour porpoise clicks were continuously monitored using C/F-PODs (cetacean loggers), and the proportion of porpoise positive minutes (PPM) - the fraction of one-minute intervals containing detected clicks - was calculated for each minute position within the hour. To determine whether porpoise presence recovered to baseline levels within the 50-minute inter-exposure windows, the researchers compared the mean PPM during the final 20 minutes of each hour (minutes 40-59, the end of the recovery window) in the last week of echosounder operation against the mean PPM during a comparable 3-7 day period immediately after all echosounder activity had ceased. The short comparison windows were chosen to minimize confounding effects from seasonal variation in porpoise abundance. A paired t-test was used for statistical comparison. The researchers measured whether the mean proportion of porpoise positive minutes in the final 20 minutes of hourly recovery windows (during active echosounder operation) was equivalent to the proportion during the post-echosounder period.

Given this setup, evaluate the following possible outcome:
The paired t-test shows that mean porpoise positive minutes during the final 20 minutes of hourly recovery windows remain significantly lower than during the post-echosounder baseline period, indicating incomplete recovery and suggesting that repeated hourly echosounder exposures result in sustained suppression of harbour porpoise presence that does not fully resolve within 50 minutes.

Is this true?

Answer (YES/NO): NO